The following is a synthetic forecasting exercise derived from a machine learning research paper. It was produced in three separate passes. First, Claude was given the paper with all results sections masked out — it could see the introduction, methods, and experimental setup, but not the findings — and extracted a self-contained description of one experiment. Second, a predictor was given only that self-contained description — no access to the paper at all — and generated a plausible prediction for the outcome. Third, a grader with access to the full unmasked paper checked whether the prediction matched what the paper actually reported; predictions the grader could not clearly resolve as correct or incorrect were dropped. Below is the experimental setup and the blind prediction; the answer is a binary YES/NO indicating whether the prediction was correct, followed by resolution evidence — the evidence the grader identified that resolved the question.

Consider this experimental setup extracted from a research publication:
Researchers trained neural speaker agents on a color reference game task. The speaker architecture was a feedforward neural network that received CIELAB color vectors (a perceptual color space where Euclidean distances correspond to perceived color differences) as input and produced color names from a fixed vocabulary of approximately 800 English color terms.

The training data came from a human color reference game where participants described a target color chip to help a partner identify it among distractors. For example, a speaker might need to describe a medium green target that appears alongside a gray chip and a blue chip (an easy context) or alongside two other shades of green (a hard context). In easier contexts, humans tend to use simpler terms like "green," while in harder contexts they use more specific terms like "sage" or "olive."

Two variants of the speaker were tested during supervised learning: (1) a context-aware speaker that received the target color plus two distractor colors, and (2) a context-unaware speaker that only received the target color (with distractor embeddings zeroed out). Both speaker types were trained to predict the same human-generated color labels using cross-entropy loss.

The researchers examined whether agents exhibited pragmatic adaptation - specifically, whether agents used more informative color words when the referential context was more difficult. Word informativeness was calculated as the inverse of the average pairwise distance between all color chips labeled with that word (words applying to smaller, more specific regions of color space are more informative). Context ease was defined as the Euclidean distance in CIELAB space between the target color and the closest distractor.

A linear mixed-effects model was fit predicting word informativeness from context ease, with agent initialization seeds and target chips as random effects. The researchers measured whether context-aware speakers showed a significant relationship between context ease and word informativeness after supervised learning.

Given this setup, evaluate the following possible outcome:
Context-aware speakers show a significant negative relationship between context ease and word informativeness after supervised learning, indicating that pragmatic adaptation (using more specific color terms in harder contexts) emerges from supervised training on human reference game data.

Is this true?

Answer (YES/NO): YES